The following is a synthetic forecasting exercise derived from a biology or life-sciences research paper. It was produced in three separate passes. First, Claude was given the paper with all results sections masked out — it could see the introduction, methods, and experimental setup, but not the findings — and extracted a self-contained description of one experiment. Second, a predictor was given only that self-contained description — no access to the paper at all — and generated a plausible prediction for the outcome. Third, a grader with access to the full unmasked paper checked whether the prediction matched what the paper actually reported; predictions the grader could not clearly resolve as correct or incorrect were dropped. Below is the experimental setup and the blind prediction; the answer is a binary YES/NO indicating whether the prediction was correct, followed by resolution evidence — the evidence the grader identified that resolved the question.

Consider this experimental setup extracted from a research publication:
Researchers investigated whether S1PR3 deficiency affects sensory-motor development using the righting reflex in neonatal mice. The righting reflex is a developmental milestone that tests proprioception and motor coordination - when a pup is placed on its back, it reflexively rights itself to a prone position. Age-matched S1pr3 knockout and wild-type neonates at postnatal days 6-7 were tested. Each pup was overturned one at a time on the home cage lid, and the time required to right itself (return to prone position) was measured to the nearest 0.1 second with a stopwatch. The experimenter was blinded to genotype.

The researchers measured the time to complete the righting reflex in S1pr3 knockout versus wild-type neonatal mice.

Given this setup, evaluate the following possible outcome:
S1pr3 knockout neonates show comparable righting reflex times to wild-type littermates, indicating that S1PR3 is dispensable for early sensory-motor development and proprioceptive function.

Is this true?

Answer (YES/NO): YES